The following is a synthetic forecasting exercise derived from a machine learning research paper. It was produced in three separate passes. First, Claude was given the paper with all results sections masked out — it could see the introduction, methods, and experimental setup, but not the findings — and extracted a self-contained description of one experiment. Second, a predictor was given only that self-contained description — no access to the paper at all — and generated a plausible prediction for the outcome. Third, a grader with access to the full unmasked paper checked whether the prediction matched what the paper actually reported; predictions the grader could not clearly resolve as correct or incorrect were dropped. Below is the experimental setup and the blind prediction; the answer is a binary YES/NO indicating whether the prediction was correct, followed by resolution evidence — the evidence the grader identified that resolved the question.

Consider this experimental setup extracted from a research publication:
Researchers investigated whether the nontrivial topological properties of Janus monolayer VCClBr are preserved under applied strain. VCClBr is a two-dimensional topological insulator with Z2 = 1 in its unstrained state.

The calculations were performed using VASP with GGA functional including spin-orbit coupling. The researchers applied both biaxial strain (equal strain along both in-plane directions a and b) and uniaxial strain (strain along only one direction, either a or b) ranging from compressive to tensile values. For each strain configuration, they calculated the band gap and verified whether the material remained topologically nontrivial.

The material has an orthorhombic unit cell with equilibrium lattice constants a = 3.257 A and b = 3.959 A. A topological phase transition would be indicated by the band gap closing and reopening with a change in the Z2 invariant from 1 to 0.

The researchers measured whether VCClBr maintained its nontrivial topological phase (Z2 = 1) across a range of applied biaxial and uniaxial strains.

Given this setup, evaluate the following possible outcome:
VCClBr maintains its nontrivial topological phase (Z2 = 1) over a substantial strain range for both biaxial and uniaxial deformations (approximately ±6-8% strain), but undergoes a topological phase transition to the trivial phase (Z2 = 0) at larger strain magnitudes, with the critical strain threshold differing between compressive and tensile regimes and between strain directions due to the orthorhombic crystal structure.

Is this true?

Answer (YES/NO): NO